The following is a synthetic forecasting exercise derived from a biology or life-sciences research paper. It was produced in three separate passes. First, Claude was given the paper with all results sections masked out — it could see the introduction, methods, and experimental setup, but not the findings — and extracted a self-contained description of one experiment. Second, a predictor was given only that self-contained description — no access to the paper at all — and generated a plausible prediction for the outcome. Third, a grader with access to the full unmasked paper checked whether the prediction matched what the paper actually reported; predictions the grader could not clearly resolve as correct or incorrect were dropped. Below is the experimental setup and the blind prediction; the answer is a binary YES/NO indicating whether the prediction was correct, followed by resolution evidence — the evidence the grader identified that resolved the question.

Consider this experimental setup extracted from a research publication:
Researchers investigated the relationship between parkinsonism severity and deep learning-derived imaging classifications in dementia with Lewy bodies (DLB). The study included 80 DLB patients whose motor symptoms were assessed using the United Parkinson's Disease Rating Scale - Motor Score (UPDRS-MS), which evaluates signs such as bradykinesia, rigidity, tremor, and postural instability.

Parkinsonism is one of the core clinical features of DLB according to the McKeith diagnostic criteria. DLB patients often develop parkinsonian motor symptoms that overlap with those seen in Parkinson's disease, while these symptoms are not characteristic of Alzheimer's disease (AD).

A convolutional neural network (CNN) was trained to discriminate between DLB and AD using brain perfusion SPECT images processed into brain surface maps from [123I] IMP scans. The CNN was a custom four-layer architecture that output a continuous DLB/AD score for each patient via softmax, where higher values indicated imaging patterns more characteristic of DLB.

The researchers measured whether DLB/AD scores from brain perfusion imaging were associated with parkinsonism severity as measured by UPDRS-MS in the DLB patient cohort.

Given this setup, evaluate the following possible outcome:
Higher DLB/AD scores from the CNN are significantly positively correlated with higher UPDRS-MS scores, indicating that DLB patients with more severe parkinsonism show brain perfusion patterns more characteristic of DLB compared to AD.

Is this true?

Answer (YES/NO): YES